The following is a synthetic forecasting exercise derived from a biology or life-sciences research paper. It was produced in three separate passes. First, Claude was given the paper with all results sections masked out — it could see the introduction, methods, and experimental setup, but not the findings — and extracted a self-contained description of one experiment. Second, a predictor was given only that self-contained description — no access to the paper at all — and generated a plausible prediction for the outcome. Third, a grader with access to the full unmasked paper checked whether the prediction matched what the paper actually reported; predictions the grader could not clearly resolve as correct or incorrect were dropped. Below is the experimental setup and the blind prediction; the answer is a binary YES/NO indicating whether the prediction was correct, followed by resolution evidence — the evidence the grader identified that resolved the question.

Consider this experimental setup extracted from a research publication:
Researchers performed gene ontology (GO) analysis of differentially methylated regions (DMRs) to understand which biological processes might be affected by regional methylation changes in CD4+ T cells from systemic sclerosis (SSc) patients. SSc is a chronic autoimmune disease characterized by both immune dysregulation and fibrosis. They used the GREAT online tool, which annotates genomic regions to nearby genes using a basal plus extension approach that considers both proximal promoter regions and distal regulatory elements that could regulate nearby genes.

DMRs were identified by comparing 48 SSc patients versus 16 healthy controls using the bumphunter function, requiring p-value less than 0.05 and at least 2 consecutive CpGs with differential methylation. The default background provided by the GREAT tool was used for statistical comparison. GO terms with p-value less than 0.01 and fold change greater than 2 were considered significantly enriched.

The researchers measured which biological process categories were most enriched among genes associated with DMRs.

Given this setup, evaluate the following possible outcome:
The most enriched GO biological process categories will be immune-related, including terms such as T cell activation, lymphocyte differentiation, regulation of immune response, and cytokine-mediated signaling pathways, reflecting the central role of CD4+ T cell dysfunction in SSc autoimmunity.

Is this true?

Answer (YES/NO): YES